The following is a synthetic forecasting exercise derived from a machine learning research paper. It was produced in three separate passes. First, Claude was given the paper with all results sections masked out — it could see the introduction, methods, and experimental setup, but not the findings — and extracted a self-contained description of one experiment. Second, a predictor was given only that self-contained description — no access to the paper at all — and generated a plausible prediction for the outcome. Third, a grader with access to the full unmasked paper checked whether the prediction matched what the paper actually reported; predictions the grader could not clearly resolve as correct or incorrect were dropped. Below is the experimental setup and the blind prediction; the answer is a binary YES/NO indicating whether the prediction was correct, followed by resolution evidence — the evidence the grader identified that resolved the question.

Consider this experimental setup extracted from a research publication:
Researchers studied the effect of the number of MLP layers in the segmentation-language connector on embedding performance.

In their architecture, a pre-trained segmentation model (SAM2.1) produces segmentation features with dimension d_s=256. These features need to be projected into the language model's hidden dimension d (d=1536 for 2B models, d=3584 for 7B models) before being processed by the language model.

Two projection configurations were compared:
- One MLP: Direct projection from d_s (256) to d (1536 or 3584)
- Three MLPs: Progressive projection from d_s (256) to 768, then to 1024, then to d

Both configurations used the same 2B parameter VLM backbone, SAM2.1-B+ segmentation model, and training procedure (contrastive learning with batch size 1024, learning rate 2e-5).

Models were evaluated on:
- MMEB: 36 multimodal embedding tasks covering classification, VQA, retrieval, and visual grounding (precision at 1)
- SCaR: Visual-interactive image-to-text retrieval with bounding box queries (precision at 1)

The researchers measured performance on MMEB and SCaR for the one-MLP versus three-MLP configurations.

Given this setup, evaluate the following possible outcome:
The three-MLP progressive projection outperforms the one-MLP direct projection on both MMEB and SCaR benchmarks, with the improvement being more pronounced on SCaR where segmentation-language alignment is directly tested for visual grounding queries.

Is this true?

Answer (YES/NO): NO